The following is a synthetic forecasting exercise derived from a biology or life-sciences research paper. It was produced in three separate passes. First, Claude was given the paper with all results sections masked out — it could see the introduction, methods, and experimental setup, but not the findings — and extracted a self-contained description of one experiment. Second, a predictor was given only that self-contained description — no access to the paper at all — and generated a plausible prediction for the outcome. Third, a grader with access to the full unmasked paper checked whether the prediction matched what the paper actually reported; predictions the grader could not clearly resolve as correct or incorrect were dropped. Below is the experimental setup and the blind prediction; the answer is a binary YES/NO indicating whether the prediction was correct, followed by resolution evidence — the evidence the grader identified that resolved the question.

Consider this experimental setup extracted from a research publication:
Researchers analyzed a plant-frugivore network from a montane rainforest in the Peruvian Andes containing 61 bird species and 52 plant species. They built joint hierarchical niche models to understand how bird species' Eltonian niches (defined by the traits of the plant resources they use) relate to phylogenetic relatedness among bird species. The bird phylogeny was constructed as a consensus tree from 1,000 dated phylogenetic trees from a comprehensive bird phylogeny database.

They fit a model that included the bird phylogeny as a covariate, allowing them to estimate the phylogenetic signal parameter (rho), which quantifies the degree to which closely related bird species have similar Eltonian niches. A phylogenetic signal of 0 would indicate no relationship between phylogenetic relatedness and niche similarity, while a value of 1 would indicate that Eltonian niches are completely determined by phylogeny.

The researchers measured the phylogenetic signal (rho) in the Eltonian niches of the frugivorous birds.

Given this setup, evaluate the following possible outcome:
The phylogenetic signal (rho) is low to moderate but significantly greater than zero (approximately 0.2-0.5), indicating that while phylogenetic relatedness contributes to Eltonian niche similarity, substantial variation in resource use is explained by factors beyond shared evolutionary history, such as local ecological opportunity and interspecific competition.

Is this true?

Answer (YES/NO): NO